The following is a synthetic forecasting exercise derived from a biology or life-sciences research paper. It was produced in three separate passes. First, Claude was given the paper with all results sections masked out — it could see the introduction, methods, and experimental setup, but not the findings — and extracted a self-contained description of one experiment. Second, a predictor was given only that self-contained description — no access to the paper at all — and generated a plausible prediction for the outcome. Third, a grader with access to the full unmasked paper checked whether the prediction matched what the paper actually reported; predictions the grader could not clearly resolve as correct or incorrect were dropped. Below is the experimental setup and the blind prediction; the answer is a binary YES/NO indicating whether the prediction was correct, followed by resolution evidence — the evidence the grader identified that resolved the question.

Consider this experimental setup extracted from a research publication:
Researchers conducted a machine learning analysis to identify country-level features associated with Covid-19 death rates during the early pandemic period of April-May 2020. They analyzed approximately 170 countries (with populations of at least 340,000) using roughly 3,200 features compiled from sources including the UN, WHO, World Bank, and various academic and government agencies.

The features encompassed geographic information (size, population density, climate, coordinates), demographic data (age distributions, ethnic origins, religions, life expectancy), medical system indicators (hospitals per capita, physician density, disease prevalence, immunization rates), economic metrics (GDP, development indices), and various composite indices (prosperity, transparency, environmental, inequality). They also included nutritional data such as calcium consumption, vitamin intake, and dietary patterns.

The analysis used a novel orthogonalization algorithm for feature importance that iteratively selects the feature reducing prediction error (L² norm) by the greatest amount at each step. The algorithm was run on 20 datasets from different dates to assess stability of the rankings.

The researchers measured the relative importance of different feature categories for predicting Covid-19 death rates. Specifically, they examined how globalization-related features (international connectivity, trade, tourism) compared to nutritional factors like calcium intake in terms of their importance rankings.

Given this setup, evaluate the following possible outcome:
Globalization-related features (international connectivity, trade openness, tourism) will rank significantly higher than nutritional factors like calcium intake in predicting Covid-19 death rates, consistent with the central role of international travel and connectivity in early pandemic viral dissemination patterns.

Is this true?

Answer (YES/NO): YES